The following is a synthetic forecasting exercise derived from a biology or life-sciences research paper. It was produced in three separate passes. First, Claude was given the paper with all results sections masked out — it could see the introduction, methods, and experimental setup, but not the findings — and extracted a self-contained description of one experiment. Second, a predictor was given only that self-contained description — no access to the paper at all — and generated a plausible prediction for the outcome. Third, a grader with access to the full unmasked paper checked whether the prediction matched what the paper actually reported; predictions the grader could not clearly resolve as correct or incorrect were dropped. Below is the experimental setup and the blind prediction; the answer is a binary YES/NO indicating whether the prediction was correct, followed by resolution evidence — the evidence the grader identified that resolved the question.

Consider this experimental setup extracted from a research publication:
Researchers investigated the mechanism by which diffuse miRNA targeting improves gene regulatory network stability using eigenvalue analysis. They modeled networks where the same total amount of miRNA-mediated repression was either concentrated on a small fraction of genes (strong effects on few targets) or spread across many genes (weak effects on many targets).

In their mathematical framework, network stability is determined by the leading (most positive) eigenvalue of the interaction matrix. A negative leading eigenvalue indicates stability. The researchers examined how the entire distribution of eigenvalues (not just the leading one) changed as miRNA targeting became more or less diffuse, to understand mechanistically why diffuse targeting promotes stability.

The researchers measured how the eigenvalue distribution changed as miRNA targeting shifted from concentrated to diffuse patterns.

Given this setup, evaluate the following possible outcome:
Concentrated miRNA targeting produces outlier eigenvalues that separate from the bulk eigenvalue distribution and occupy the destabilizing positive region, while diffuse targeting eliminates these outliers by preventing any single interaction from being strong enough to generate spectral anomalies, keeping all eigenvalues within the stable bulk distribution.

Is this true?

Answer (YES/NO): NO